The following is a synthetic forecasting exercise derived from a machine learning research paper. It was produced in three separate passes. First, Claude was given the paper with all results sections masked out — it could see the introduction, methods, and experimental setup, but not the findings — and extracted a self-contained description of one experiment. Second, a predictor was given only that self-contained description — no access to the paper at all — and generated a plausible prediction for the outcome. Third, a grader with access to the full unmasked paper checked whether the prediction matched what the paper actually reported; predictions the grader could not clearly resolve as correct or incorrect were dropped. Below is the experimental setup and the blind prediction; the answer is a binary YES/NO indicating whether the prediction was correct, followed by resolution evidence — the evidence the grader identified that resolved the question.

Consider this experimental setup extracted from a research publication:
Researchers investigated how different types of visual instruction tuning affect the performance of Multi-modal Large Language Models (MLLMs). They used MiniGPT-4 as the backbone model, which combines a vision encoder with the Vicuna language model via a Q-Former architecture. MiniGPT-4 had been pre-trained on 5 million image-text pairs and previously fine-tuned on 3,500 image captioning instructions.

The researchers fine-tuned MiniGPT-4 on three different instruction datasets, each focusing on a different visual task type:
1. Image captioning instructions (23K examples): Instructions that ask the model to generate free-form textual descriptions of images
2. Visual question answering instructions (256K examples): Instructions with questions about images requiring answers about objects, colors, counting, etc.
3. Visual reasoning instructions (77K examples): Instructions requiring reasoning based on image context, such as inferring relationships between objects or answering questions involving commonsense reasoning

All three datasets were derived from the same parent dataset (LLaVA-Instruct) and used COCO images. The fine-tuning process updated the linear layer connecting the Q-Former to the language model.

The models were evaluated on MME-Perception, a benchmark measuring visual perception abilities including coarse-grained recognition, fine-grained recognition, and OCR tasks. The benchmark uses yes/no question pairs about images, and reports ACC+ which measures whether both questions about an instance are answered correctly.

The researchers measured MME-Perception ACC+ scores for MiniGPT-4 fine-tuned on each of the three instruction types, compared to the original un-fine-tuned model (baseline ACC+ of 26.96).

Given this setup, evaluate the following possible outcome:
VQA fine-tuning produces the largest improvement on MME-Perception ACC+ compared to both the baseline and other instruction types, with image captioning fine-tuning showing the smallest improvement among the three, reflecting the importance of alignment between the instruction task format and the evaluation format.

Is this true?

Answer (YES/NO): NO